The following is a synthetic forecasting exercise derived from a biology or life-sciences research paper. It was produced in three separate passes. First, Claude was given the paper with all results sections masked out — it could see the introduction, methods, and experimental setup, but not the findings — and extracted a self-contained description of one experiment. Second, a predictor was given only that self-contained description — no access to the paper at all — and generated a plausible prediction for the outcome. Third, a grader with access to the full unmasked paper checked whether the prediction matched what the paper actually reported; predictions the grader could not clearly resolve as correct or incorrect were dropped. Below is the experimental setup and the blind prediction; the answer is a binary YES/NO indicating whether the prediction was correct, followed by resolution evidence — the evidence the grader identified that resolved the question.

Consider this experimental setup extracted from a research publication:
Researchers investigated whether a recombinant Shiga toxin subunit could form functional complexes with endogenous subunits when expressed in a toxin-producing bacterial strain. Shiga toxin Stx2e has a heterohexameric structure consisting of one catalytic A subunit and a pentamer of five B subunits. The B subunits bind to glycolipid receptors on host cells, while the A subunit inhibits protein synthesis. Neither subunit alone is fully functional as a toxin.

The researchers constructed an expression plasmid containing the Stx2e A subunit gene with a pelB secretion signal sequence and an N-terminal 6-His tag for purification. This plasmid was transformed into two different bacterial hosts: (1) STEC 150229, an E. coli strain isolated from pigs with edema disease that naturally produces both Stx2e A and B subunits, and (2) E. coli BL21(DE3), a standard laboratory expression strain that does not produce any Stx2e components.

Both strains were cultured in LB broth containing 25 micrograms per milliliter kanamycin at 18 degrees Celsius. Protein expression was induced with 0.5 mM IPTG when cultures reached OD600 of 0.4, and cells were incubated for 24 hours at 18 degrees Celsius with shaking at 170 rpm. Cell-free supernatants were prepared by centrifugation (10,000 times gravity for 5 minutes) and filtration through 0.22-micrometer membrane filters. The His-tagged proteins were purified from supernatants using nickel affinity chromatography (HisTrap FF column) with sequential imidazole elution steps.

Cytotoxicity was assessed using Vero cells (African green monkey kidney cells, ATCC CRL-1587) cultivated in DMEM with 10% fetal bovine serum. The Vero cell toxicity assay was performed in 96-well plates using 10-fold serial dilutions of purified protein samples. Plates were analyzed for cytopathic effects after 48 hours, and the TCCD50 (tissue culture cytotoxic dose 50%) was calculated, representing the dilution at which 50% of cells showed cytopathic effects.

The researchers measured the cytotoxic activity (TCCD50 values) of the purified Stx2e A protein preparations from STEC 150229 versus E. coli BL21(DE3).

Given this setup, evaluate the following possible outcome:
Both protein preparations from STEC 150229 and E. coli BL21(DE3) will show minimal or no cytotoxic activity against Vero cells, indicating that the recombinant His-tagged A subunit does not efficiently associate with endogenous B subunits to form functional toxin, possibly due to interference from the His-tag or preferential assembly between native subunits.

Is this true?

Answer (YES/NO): NO